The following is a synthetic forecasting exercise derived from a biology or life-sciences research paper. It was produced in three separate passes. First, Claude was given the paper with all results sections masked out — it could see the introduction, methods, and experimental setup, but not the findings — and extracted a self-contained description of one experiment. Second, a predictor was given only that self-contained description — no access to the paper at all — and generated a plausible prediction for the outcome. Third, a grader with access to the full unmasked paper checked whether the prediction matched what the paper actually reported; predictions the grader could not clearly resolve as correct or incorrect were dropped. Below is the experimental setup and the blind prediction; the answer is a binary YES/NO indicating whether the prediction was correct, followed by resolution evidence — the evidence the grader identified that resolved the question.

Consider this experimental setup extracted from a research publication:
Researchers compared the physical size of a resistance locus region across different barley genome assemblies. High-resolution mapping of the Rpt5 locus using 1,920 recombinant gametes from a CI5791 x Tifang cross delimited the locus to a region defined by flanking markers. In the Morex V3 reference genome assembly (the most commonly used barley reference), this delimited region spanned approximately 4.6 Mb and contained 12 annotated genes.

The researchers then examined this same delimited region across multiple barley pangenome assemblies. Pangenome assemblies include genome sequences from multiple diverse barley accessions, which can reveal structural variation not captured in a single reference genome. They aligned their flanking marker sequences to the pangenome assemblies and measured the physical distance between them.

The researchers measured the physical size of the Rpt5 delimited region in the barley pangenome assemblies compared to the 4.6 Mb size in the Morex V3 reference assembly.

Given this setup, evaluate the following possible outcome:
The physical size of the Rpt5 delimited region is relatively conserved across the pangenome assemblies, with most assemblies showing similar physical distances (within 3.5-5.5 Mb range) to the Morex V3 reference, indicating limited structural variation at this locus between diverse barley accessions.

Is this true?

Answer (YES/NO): NO